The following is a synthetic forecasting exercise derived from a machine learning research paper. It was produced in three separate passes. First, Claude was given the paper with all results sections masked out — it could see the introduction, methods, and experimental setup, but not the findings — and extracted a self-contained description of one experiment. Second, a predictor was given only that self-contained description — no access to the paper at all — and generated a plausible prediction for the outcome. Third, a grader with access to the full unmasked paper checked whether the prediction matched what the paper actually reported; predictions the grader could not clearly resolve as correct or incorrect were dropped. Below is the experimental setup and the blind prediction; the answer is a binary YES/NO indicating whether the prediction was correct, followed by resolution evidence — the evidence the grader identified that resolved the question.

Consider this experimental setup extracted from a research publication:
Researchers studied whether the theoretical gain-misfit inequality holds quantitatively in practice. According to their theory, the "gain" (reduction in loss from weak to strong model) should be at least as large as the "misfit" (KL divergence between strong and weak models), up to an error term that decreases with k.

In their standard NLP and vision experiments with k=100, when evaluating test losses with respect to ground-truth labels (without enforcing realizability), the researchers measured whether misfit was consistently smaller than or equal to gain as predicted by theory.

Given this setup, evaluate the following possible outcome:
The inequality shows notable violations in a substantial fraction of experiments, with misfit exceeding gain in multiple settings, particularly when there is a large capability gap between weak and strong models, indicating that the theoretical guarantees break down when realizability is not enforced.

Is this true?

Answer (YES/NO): YES